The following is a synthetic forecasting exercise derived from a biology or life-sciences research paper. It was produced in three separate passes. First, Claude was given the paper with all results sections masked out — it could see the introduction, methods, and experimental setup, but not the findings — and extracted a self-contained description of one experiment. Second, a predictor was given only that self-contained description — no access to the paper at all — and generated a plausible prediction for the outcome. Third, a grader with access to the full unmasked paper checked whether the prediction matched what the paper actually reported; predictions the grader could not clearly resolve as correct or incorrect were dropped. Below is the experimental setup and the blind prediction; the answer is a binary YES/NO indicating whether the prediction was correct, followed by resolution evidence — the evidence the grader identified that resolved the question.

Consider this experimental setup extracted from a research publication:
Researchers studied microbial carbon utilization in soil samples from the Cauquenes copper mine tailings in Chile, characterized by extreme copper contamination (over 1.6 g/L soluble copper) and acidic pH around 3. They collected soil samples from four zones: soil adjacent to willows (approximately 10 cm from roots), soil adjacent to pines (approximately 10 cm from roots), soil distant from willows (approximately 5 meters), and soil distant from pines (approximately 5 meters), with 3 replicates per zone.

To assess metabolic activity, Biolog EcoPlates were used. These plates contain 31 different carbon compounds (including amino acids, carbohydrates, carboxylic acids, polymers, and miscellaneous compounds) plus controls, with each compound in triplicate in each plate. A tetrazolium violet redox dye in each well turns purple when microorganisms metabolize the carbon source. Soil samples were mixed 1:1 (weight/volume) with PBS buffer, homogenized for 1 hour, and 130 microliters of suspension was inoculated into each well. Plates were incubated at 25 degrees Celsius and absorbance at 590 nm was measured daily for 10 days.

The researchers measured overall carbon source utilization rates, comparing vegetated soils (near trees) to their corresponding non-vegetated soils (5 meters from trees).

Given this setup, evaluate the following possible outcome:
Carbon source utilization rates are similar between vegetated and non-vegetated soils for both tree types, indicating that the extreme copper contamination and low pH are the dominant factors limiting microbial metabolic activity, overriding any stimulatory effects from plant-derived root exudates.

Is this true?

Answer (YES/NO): NO